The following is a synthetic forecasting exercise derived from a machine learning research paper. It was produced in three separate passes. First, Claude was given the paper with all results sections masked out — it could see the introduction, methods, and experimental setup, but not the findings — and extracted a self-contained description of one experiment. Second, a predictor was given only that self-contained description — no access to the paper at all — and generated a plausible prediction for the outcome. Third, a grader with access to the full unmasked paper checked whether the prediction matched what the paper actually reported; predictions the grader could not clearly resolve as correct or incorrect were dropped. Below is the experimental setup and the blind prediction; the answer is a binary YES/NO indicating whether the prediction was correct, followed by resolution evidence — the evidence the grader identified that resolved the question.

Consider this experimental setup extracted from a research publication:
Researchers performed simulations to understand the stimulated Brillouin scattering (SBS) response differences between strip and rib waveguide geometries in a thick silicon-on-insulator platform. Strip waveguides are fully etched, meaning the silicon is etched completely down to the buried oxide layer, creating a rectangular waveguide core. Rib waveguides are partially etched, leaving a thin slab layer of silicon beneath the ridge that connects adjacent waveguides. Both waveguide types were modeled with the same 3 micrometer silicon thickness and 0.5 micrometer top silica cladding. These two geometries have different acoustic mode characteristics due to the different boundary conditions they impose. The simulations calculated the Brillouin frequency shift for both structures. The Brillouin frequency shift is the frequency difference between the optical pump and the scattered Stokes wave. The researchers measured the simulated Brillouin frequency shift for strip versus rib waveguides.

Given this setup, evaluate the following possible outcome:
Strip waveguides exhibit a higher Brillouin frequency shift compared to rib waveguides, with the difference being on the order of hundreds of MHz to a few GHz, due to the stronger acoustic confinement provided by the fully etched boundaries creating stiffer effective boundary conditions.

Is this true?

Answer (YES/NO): NO